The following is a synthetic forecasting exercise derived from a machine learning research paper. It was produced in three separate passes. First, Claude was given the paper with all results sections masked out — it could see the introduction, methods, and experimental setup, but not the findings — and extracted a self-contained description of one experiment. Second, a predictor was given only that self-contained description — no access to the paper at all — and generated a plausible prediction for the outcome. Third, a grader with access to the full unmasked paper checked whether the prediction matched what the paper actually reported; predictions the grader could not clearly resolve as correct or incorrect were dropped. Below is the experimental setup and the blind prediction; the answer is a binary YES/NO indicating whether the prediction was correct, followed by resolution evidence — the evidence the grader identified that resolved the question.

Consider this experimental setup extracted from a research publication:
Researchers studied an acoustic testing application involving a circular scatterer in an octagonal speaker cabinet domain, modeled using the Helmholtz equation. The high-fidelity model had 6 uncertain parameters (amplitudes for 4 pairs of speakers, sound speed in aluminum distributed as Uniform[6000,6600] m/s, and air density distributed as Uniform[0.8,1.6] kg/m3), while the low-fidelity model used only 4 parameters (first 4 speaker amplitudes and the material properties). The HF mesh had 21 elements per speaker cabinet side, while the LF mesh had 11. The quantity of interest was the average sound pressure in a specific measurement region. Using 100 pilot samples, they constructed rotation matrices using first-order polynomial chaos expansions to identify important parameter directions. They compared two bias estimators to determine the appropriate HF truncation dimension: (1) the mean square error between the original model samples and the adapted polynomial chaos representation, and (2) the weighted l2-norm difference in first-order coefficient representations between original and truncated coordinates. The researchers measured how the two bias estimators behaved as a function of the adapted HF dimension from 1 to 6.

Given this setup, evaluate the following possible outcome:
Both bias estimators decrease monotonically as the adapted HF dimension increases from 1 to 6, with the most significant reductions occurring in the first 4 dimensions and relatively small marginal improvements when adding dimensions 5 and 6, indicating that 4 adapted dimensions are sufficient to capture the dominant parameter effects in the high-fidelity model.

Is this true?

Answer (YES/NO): NO